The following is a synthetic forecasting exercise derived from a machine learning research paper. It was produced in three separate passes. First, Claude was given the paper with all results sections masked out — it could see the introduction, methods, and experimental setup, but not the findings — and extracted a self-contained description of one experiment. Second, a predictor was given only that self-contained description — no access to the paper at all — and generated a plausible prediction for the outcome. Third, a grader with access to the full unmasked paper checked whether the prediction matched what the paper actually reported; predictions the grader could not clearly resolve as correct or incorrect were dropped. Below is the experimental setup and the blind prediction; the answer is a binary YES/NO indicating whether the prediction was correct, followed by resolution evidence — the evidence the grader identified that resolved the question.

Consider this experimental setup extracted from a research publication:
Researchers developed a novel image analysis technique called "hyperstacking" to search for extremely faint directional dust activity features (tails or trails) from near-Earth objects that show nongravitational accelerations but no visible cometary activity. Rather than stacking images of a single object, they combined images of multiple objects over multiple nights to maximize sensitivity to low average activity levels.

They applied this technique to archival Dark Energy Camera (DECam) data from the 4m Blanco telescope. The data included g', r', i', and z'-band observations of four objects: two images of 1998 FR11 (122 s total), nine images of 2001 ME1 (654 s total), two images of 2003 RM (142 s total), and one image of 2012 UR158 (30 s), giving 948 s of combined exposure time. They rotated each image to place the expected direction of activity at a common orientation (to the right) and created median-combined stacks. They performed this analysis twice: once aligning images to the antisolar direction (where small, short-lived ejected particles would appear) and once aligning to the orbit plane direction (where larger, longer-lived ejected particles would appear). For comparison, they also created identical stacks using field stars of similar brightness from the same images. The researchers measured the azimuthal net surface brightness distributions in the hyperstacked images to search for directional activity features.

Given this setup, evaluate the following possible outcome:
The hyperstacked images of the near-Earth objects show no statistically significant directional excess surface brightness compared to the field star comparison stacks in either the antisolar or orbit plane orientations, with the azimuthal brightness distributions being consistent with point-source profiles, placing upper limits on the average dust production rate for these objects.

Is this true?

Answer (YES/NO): YES